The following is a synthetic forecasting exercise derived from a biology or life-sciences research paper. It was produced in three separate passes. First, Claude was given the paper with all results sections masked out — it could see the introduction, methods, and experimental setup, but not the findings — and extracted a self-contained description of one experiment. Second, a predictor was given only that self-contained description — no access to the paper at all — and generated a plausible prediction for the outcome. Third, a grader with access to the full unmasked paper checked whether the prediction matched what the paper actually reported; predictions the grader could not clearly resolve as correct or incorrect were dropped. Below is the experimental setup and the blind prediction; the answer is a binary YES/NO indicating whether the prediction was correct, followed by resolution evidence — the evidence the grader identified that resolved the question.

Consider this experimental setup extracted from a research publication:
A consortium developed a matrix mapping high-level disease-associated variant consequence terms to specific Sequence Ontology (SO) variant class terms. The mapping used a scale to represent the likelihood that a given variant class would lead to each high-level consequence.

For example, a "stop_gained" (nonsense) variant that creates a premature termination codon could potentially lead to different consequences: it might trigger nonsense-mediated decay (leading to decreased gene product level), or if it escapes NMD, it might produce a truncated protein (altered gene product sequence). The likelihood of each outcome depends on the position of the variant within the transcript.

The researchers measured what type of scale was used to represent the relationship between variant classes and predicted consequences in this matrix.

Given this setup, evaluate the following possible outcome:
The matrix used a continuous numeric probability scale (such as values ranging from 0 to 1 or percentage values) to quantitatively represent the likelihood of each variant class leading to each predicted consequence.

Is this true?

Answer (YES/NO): NO